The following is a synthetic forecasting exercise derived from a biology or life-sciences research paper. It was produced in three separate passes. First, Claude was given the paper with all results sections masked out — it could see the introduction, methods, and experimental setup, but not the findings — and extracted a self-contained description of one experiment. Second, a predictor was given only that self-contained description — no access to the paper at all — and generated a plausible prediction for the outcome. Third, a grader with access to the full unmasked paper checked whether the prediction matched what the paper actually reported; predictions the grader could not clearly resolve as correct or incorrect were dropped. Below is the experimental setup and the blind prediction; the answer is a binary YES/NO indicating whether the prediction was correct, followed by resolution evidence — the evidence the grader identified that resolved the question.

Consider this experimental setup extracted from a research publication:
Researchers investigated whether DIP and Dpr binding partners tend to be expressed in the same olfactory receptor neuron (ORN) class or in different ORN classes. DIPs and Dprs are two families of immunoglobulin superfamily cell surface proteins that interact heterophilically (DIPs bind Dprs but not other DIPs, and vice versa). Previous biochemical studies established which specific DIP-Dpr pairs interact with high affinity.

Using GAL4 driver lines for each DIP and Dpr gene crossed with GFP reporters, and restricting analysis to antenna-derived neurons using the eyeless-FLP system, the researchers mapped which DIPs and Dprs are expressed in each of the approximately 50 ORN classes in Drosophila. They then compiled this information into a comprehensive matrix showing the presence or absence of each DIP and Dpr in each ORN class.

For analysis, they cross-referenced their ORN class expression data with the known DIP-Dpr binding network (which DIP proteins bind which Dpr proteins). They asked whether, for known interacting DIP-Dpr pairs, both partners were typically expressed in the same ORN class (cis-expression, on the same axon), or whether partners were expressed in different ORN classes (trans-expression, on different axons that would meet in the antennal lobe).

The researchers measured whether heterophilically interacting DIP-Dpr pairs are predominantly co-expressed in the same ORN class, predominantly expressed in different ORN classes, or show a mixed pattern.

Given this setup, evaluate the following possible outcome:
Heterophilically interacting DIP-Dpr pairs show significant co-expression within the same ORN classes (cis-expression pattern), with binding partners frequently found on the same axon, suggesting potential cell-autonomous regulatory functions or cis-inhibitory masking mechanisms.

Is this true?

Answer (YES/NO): YES